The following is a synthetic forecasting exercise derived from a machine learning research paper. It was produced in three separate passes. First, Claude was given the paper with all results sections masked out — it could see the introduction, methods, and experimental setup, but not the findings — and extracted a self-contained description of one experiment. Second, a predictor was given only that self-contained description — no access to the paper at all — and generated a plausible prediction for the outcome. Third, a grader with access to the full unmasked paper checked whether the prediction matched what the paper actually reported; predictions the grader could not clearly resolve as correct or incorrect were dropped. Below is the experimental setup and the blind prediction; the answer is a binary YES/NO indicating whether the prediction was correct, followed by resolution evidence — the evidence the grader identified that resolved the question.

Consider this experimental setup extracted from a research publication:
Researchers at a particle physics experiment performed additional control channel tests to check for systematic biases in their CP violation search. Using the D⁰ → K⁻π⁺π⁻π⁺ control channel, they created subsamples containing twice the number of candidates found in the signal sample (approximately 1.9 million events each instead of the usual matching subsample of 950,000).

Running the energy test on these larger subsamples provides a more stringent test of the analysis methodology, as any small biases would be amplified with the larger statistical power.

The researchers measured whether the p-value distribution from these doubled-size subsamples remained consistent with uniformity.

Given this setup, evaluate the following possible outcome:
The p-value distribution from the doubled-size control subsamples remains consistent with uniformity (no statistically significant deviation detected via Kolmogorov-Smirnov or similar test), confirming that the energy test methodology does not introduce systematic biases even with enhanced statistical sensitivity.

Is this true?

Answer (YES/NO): YES